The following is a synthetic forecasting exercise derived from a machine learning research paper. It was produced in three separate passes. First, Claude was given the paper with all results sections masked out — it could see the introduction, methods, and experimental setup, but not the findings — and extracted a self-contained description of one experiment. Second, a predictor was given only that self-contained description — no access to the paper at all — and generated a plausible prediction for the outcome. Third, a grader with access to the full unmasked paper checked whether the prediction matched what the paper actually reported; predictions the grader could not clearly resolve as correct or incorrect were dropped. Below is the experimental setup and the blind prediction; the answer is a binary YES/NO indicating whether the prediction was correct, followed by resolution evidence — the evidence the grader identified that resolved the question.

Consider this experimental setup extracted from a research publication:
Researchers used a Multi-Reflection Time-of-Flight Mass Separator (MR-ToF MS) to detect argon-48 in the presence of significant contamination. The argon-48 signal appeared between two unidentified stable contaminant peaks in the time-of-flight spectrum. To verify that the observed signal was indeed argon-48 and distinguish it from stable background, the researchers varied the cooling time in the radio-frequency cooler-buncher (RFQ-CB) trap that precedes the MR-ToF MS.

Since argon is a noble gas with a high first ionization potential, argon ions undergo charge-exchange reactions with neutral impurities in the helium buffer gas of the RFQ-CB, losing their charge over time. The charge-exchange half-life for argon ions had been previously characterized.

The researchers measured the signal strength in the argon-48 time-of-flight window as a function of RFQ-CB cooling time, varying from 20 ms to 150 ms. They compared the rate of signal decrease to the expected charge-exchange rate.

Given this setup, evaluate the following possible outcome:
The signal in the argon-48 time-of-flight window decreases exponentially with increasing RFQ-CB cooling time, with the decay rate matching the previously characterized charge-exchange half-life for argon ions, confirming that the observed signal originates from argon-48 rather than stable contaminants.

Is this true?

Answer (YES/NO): YES